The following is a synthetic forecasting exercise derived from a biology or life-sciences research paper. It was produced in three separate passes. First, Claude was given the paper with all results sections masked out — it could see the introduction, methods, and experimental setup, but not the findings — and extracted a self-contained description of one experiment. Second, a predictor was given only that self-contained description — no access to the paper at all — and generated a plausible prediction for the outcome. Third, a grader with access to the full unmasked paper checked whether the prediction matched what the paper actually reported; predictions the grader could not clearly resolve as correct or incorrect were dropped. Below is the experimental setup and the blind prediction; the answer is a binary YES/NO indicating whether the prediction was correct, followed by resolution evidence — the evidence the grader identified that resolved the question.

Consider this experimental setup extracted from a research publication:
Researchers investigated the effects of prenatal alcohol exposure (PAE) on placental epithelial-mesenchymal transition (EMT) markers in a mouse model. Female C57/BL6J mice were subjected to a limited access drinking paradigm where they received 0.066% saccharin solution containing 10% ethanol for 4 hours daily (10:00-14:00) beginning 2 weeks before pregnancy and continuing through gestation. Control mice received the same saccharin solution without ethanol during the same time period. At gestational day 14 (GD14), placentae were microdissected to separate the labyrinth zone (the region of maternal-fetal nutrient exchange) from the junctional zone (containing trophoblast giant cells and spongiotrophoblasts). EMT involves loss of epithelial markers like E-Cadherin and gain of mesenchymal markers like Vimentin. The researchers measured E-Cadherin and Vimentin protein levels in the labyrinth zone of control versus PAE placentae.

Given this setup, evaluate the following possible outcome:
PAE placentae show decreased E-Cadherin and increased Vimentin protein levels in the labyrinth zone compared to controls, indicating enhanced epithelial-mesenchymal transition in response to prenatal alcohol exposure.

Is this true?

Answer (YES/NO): NO